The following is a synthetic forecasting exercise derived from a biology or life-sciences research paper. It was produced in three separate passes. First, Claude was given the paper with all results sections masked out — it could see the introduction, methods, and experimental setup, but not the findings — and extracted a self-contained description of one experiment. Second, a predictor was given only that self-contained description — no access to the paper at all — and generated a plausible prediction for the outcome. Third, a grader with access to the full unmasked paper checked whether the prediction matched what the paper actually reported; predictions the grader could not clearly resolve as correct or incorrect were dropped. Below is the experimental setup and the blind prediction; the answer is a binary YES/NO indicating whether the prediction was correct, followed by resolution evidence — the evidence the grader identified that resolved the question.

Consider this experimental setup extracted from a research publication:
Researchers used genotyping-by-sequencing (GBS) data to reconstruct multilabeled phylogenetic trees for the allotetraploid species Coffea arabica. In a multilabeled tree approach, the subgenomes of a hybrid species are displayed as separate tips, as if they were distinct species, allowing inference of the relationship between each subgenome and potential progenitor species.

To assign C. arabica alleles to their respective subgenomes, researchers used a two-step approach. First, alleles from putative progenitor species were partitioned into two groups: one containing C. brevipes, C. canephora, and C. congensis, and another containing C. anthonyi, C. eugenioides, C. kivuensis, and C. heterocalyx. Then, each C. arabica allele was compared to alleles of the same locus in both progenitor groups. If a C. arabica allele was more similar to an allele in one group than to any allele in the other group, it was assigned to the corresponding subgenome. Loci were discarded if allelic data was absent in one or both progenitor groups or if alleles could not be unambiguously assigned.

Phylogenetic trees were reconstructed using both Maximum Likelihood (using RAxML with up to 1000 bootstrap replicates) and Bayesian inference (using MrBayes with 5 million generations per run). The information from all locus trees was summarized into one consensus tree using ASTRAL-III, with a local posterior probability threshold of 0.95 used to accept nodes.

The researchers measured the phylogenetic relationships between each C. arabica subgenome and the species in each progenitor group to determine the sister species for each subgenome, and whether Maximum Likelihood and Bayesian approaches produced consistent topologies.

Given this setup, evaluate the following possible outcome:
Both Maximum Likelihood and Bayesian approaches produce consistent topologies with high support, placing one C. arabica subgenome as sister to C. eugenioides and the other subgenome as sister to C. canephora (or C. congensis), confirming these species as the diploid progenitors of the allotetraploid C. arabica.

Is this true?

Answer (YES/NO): YES